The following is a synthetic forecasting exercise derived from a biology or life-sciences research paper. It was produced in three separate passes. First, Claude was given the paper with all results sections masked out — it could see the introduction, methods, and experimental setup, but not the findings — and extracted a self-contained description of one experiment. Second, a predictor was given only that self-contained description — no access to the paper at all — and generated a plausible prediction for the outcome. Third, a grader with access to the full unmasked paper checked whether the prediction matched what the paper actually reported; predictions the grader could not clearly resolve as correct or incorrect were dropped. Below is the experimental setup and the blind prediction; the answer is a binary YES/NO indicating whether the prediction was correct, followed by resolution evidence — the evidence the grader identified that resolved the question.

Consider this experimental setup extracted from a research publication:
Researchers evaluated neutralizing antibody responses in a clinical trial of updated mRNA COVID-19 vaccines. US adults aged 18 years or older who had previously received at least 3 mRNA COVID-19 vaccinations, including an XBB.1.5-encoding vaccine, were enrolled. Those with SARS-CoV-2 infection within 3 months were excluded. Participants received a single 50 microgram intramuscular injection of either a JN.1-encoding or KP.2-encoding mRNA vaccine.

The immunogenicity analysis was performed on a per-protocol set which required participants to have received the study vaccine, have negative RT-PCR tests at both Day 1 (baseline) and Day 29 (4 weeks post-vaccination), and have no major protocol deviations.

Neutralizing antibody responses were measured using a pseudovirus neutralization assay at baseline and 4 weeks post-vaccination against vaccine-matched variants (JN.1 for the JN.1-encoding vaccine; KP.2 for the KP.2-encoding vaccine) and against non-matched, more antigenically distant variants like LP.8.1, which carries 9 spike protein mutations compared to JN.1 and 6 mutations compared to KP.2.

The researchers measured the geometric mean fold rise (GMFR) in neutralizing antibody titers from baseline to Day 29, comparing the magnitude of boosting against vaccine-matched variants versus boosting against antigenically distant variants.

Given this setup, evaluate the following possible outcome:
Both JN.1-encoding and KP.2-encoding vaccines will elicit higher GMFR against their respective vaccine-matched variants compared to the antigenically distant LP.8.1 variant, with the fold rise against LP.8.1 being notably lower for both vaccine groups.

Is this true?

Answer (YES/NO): NO